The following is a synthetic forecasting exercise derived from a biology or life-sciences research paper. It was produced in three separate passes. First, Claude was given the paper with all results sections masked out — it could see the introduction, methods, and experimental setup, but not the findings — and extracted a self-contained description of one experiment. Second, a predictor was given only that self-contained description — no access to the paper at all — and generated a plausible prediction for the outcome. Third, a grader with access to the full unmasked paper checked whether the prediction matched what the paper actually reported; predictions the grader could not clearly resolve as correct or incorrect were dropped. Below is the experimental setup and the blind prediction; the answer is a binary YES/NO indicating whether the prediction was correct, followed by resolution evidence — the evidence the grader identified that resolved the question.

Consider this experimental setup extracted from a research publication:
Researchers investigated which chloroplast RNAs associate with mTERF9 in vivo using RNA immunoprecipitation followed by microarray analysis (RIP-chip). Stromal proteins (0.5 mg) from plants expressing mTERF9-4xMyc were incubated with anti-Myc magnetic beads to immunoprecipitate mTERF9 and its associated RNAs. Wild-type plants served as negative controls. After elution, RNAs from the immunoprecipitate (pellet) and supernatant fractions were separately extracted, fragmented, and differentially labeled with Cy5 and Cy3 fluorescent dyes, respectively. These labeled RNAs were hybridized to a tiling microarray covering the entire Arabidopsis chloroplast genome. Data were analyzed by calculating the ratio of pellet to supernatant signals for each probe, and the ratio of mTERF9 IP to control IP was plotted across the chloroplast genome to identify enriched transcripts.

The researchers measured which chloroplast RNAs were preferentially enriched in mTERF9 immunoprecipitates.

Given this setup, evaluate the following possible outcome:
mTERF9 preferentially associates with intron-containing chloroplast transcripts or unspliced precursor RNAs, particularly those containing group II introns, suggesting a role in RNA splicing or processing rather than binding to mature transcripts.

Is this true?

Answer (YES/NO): NO